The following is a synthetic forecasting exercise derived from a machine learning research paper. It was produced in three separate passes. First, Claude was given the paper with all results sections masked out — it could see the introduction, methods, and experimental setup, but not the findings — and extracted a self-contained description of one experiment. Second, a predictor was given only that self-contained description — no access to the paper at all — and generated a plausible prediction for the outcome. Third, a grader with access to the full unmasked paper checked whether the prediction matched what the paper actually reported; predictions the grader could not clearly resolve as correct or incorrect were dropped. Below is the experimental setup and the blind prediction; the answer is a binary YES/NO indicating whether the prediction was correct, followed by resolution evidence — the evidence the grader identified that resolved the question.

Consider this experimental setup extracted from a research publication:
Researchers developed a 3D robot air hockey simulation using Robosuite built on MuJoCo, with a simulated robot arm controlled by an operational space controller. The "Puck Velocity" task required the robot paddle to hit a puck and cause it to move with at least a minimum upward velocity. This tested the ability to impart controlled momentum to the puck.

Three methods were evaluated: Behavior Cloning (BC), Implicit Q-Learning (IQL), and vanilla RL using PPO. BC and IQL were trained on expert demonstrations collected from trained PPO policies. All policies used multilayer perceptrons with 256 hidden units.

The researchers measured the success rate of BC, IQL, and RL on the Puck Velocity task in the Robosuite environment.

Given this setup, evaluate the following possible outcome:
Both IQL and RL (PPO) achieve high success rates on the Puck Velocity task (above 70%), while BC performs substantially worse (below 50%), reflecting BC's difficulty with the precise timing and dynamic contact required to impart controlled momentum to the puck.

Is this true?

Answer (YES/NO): NO